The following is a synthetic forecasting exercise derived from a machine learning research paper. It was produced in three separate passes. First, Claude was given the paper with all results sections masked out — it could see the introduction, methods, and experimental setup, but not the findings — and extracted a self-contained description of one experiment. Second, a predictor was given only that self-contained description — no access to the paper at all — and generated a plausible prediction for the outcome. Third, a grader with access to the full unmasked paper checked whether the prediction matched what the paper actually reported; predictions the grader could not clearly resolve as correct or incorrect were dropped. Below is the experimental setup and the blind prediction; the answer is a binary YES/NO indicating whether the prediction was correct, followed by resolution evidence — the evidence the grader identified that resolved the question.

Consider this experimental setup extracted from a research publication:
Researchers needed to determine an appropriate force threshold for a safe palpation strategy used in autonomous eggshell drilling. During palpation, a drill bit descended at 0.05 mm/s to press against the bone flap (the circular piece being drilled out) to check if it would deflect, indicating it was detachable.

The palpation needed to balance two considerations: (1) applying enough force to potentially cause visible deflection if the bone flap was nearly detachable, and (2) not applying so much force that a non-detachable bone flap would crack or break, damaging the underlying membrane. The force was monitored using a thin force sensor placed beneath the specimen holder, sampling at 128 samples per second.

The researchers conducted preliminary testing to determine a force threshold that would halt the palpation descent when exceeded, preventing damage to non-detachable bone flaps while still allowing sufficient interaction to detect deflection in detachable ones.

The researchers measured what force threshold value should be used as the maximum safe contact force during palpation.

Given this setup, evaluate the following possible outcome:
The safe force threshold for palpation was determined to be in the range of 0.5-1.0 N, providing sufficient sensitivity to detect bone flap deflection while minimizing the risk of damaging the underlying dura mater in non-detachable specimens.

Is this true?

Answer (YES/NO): NO